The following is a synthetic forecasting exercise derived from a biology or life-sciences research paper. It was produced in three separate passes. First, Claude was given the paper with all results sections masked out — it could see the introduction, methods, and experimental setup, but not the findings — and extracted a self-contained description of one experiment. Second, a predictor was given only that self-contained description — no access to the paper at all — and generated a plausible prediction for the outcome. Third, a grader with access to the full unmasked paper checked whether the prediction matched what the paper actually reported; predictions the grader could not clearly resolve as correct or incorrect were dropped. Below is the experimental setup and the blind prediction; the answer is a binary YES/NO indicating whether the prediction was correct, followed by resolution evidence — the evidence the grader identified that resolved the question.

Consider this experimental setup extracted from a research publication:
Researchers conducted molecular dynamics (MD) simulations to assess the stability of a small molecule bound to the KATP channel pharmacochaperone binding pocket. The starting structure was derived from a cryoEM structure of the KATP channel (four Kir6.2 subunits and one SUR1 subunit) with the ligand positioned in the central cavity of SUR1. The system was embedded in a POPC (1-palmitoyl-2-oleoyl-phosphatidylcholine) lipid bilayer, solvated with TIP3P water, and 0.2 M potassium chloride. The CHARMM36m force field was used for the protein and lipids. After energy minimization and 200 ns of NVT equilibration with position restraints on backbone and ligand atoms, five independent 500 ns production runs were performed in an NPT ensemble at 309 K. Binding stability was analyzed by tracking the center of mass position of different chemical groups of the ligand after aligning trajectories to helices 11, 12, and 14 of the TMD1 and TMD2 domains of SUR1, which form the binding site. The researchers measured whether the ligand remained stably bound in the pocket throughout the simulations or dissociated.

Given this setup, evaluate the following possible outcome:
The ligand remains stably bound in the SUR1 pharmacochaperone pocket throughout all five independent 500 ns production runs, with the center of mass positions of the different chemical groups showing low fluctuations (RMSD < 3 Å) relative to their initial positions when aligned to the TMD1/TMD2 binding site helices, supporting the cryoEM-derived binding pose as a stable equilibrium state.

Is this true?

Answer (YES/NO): NO